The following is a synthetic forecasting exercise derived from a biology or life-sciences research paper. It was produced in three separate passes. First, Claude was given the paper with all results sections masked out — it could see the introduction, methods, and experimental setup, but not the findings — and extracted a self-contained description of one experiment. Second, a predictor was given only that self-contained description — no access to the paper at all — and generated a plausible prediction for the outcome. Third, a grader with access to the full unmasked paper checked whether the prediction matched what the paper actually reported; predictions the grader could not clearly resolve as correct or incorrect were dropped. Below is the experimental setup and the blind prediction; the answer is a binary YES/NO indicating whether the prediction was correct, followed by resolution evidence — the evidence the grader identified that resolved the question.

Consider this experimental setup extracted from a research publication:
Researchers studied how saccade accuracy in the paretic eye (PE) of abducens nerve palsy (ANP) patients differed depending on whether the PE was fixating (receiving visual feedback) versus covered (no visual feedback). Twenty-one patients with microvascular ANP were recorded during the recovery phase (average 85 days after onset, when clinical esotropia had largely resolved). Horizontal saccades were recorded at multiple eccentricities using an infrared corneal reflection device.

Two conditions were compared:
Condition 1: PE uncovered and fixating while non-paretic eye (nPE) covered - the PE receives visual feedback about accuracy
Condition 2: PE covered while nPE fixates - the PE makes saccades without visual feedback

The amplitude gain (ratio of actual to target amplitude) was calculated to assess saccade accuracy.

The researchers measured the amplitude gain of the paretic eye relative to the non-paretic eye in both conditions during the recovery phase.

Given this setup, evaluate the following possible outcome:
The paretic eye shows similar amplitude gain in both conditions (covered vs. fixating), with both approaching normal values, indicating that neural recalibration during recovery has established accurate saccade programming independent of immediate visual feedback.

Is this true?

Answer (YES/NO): NO